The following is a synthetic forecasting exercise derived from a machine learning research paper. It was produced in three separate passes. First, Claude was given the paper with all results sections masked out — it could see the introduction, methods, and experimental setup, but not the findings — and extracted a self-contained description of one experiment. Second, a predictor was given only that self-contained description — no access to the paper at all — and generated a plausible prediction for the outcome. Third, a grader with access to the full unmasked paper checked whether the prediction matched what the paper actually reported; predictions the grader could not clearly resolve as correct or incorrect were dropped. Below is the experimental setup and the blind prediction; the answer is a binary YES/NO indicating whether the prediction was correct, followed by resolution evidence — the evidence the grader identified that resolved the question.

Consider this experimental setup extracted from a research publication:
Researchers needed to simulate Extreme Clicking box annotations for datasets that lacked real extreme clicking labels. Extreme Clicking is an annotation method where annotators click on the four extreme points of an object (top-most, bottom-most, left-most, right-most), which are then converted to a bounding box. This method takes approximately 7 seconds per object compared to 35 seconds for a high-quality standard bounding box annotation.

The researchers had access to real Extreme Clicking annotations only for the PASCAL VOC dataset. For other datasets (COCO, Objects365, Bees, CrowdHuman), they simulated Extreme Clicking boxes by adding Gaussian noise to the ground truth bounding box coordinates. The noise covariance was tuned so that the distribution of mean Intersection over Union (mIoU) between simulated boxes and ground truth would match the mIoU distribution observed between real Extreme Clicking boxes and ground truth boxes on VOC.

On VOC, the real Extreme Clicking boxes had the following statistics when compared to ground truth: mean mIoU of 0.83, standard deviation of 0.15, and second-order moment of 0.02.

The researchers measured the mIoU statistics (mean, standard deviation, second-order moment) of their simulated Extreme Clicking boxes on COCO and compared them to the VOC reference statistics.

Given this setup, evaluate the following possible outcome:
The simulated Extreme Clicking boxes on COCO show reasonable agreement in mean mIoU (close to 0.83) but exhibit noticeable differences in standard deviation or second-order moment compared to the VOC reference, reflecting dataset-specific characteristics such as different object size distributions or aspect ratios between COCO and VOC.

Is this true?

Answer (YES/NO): NO